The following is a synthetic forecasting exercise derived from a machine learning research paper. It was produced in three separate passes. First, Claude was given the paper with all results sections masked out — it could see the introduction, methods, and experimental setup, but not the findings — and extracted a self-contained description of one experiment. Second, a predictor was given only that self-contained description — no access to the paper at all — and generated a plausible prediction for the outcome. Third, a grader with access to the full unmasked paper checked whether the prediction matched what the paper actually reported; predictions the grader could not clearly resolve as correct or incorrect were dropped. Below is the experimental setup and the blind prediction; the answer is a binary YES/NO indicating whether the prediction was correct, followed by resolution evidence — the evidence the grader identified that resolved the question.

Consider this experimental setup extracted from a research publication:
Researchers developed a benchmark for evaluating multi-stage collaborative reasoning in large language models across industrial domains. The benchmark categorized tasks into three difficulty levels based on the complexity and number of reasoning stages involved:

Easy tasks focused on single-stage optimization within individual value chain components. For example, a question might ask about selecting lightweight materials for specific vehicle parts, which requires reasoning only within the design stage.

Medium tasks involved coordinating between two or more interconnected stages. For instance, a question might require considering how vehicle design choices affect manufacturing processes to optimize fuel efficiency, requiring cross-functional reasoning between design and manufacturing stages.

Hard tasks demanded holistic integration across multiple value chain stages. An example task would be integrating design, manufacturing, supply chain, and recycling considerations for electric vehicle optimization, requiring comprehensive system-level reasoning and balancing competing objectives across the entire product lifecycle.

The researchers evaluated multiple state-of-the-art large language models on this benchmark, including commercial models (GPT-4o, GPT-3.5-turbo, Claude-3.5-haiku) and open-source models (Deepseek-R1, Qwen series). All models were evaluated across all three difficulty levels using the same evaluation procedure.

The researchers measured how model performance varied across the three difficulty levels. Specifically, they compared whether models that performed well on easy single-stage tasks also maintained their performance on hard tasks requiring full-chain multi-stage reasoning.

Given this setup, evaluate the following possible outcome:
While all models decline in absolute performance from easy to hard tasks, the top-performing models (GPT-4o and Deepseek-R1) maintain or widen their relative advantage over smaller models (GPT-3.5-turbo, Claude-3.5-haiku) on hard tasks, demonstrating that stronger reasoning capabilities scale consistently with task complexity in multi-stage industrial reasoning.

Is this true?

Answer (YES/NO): NO